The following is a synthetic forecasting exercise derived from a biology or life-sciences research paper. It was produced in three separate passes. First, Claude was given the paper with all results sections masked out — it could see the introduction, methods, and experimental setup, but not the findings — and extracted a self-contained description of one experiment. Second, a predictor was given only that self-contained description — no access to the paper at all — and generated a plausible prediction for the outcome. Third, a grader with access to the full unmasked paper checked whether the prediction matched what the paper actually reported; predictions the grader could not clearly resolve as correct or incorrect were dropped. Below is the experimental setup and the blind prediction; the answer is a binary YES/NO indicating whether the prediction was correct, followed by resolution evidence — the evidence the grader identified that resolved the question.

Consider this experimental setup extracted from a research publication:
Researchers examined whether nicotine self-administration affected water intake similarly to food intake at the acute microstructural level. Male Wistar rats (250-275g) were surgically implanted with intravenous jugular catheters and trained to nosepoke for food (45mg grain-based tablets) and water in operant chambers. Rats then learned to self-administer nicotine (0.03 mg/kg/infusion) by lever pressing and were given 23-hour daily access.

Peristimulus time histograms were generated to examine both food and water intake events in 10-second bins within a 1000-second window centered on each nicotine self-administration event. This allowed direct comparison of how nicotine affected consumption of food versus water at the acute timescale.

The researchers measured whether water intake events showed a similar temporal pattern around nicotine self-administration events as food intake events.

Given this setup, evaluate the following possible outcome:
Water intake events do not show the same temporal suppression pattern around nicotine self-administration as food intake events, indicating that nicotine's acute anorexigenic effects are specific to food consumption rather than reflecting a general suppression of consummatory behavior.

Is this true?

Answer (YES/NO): NO